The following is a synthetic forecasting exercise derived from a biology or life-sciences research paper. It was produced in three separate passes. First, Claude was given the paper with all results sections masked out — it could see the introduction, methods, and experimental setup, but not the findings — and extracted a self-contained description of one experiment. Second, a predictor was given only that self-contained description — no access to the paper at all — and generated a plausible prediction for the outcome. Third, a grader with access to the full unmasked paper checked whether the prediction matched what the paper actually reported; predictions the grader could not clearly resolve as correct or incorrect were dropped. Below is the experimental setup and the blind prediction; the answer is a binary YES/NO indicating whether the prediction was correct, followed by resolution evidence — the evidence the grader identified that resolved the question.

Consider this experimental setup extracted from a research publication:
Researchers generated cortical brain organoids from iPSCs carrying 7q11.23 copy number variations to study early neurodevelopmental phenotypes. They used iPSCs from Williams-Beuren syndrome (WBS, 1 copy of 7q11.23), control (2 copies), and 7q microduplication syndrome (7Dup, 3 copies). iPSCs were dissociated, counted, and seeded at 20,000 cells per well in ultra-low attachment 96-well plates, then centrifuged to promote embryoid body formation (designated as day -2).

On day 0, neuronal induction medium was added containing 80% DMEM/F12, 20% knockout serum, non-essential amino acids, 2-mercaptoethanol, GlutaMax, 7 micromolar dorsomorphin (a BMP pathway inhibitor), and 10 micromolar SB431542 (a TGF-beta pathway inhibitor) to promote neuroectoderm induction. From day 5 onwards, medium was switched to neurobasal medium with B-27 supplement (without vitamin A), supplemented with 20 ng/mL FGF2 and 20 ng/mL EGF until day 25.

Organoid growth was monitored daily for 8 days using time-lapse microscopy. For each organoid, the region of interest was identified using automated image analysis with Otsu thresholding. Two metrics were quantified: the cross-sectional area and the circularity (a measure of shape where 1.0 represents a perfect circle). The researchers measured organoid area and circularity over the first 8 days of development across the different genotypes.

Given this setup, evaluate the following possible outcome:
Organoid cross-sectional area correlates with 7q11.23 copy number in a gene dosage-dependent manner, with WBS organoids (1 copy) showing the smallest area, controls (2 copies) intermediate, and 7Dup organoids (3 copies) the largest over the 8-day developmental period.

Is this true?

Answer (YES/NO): NO